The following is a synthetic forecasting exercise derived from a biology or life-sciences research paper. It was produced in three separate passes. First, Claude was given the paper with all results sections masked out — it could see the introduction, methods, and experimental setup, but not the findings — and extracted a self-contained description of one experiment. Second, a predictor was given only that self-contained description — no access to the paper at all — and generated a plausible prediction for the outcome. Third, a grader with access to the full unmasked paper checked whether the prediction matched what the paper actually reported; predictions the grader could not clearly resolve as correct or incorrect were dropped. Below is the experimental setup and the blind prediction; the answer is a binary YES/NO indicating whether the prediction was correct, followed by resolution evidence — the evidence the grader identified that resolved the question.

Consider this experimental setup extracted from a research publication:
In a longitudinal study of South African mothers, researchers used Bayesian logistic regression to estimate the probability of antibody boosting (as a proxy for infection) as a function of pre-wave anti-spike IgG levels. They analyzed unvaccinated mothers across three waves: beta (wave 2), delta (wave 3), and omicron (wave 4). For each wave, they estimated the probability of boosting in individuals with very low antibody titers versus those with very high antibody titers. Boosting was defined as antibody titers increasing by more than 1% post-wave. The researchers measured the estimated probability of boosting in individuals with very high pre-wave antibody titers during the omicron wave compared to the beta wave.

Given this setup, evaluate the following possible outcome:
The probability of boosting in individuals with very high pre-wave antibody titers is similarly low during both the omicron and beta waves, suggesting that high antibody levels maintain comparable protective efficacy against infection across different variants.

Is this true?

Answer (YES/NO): NO